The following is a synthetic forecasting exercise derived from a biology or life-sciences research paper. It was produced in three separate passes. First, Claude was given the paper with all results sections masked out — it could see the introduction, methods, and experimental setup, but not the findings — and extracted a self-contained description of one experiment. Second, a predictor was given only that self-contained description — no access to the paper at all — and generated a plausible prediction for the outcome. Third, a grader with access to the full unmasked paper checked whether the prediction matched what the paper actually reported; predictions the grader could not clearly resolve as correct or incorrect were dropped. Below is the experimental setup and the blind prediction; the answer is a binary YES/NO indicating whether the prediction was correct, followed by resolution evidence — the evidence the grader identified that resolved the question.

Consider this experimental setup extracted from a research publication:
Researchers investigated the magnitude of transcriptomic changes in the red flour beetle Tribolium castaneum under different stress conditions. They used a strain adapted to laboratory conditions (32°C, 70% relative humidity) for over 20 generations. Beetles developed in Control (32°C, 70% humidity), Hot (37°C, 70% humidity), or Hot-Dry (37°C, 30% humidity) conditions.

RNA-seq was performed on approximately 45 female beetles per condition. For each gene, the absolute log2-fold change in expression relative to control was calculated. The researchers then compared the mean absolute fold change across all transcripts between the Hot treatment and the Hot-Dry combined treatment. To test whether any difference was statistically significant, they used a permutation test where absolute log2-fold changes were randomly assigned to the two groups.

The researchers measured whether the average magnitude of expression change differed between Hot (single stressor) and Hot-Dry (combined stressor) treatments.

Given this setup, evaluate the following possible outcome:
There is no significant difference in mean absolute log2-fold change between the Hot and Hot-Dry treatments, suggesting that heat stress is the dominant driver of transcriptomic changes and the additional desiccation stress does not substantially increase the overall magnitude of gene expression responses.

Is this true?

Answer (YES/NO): NO